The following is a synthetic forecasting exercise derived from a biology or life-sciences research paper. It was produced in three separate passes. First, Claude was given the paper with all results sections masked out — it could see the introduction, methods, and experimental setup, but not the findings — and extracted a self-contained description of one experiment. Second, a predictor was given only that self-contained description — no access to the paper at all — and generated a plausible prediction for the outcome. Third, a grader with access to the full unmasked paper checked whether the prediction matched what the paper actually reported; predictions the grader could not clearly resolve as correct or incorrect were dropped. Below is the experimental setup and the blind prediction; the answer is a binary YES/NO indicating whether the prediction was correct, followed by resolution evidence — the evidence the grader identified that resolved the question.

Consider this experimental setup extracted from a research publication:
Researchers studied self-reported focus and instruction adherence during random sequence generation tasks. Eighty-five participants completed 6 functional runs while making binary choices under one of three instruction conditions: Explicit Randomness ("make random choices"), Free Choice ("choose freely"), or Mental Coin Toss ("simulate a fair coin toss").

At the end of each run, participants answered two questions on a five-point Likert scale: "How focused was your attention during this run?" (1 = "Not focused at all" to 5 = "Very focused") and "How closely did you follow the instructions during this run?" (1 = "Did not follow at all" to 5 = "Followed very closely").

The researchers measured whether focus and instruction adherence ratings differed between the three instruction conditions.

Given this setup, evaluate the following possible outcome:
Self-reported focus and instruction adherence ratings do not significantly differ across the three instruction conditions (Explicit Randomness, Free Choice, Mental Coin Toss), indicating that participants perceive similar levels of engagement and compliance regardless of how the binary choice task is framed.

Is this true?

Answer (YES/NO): YES